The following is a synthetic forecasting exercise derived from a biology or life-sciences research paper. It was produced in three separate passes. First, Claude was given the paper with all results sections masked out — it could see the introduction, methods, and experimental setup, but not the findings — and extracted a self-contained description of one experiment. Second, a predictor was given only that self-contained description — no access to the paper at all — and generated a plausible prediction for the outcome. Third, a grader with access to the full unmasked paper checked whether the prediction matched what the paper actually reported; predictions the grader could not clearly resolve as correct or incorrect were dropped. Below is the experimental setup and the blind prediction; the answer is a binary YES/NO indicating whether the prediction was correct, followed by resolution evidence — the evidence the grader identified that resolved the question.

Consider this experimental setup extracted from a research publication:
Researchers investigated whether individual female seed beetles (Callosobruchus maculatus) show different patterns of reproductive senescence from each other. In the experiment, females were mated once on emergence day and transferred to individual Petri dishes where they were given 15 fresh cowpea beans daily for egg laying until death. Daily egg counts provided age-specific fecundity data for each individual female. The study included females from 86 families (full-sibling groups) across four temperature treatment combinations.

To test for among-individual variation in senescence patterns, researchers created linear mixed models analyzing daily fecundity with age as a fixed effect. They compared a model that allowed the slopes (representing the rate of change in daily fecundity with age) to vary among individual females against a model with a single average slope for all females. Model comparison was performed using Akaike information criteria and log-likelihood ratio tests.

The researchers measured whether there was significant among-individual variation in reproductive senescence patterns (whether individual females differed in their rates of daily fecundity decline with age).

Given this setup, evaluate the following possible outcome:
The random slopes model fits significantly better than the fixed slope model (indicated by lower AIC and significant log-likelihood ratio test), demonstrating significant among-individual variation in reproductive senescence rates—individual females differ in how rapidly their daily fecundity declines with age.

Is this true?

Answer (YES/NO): YES